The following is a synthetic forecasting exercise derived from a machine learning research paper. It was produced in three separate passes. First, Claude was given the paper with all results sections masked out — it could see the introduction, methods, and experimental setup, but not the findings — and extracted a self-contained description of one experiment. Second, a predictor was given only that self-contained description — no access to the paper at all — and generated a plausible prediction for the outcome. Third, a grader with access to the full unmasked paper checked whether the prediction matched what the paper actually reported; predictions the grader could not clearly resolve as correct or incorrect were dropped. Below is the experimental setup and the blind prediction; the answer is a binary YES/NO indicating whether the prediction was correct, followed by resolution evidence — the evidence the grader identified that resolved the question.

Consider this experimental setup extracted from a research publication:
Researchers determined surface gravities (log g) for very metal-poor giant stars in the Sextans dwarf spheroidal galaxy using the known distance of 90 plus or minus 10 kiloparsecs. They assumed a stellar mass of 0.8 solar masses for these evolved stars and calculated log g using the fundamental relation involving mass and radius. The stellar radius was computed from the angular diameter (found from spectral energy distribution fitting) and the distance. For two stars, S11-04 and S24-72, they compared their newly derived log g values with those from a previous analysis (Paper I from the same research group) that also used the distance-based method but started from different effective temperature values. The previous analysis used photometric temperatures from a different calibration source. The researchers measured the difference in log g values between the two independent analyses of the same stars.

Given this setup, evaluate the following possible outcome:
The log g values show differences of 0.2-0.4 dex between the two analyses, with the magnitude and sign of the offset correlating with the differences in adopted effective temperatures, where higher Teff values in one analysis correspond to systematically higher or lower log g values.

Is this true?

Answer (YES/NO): NO